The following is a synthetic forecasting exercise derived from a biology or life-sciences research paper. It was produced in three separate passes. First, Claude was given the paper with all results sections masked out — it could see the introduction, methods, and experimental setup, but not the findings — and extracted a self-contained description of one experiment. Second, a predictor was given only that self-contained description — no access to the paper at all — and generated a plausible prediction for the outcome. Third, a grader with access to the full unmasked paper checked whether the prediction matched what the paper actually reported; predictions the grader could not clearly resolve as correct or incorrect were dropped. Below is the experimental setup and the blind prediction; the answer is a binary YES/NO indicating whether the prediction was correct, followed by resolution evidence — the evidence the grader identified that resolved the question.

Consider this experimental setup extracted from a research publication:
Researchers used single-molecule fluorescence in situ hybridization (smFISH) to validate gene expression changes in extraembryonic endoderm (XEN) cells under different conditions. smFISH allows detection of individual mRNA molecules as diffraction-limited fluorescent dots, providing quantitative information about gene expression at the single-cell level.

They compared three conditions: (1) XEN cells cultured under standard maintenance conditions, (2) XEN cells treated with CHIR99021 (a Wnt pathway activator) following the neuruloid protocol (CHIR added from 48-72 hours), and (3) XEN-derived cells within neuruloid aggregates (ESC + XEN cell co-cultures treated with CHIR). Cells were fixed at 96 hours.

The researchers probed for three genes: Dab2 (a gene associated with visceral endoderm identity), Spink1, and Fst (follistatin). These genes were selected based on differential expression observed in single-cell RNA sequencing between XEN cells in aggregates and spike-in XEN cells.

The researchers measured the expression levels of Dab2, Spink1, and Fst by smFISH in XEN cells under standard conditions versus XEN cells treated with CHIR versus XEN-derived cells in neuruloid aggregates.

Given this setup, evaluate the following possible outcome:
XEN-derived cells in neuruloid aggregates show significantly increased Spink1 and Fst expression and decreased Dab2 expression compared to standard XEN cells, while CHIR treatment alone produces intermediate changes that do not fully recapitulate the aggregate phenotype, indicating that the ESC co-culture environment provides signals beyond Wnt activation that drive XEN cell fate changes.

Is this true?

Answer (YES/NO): NO